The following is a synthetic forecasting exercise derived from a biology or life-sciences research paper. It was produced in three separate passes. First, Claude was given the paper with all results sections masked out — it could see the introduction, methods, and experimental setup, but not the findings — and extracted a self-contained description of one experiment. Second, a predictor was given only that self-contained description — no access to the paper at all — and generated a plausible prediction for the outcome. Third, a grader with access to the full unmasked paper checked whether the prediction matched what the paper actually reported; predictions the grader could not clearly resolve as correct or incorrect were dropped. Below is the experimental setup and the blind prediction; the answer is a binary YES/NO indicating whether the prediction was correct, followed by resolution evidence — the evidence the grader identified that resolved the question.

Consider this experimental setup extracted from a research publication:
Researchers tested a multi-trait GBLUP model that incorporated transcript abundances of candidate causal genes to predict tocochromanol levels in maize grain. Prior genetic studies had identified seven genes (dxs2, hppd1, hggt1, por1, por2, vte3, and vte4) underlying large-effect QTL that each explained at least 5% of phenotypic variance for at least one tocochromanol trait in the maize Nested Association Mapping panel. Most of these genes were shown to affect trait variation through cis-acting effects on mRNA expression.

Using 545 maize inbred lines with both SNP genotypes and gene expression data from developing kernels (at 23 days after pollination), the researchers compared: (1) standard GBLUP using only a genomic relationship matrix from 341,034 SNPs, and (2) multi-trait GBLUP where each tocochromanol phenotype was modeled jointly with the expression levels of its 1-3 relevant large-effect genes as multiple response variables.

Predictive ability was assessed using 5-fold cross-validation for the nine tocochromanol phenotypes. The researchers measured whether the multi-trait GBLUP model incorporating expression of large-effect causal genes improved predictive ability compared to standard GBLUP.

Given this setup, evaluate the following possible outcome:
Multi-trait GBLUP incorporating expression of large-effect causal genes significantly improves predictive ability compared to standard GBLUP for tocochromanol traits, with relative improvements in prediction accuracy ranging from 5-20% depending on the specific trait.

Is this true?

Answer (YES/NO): NO